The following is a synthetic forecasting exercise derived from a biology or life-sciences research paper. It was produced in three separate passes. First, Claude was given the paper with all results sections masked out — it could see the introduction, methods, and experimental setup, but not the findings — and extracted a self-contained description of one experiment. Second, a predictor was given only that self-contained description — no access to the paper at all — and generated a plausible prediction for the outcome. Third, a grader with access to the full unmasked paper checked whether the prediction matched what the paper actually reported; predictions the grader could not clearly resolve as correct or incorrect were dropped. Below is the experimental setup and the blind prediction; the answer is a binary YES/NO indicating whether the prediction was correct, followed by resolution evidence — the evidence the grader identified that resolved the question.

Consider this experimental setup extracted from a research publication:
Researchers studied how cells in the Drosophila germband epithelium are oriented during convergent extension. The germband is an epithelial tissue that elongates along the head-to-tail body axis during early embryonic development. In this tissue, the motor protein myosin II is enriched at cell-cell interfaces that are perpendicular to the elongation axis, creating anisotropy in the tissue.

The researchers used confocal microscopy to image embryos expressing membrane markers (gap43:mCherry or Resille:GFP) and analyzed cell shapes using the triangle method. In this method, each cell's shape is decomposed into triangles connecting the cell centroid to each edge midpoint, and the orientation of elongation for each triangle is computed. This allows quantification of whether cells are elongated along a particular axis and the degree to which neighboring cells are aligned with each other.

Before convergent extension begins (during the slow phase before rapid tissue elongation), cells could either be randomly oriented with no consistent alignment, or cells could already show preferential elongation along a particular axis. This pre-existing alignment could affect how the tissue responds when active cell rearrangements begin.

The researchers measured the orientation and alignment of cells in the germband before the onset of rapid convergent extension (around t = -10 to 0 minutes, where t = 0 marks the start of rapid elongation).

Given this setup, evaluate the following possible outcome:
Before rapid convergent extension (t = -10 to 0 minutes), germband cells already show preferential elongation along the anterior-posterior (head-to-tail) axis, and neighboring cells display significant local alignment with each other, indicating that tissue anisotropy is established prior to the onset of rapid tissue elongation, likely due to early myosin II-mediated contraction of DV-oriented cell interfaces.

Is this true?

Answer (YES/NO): NO